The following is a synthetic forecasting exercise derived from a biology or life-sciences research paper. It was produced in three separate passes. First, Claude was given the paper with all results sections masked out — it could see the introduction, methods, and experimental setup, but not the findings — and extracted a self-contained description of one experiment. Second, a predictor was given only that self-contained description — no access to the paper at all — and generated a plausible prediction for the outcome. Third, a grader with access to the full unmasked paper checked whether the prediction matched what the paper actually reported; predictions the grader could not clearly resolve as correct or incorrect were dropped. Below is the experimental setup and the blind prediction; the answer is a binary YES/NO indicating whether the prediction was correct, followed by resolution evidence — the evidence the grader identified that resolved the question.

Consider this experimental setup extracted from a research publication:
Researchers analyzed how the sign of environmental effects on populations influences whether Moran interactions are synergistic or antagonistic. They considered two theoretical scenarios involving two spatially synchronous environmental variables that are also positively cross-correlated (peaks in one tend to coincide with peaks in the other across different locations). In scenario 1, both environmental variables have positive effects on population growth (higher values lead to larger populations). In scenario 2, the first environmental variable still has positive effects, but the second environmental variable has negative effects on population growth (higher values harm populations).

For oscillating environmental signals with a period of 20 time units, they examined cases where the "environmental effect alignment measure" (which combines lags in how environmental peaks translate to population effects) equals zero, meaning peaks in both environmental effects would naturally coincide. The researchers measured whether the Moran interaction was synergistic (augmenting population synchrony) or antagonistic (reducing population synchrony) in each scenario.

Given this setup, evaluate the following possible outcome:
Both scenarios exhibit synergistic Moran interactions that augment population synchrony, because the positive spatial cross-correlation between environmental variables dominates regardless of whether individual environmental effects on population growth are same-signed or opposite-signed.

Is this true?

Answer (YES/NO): NO